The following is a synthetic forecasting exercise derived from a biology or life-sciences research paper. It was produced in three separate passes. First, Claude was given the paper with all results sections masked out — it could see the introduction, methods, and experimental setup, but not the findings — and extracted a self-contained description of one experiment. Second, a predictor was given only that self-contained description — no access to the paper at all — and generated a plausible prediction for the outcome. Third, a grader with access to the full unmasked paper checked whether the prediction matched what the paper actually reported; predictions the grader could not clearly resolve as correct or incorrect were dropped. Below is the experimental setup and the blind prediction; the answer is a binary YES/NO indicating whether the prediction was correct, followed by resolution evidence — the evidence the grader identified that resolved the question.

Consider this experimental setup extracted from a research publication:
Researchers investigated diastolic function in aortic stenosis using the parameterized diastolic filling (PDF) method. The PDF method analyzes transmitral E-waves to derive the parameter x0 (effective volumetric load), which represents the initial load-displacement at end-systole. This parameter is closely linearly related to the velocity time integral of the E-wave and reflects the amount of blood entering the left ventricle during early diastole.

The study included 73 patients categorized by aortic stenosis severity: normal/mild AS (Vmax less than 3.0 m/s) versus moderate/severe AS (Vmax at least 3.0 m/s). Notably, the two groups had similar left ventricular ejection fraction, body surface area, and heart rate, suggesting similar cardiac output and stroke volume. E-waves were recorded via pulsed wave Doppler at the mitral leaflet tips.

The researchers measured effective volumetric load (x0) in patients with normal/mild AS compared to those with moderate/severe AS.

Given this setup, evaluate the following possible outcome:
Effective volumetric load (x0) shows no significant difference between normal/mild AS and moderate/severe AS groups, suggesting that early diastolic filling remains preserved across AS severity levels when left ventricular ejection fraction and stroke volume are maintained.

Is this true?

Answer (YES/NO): NO